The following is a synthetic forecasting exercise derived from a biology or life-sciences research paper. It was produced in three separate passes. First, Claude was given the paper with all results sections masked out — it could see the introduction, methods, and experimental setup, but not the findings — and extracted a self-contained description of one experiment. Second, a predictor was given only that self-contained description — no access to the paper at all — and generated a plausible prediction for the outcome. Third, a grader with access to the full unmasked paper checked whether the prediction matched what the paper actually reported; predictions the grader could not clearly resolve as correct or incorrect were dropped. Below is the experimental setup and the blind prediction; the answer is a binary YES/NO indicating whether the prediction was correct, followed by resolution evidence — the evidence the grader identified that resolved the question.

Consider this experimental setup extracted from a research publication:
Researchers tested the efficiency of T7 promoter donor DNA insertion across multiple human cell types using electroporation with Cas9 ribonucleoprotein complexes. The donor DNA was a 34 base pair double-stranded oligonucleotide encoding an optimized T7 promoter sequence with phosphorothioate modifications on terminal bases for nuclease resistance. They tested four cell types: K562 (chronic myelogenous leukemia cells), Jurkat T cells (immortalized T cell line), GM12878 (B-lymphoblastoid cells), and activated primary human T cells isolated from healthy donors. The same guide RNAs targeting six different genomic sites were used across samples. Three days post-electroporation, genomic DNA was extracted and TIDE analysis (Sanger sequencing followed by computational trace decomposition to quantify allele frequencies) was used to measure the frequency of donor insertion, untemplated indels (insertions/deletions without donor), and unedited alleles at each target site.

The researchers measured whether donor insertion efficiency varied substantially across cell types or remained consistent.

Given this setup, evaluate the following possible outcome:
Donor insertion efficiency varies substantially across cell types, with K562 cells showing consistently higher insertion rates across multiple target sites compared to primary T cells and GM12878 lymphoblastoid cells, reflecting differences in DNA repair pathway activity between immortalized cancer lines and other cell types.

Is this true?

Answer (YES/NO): NO